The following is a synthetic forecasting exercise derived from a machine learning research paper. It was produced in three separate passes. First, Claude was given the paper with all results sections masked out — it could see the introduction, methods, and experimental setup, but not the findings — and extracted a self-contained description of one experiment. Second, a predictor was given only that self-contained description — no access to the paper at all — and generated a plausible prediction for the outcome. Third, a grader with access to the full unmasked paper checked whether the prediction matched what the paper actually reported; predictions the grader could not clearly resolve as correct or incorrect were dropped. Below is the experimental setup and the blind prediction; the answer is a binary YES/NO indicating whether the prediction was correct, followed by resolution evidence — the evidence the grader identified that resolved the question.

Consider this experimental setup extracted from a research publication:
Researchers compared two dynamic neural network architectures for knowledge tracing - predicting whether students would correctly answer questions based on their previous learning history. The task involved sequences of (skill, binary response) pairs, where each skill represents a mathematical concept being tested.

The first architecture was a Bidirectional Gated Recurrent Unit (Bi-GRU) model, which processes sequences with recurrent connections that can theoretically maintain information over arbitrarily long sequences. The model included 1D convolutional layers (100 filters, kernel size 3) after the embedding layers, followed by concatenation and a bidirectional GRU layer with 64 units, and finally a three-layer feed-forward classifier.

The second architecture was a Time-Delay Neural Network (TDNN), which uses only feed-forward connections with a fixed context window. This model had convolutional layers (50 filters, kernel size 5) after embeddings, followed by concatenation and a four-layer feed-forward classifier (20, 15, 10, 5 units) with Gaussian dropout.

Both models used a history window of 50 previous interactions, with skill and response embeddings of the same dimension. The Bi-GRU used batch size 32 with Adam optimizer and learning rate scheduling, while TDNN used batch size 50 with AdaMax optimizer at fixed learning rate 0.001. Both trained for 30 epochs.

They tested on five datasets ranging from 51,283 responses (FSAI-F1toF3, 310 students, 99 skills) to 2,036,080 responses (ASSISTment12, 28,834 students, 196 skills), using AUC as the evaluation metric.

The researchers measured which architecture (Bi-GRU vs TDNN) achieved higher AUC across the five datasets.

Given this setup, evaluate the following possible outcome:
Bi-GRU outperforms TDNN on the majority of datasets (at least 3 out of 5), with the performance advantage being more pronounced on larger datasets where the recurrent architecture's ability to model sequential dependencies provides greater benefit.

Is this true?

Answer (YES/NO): NO